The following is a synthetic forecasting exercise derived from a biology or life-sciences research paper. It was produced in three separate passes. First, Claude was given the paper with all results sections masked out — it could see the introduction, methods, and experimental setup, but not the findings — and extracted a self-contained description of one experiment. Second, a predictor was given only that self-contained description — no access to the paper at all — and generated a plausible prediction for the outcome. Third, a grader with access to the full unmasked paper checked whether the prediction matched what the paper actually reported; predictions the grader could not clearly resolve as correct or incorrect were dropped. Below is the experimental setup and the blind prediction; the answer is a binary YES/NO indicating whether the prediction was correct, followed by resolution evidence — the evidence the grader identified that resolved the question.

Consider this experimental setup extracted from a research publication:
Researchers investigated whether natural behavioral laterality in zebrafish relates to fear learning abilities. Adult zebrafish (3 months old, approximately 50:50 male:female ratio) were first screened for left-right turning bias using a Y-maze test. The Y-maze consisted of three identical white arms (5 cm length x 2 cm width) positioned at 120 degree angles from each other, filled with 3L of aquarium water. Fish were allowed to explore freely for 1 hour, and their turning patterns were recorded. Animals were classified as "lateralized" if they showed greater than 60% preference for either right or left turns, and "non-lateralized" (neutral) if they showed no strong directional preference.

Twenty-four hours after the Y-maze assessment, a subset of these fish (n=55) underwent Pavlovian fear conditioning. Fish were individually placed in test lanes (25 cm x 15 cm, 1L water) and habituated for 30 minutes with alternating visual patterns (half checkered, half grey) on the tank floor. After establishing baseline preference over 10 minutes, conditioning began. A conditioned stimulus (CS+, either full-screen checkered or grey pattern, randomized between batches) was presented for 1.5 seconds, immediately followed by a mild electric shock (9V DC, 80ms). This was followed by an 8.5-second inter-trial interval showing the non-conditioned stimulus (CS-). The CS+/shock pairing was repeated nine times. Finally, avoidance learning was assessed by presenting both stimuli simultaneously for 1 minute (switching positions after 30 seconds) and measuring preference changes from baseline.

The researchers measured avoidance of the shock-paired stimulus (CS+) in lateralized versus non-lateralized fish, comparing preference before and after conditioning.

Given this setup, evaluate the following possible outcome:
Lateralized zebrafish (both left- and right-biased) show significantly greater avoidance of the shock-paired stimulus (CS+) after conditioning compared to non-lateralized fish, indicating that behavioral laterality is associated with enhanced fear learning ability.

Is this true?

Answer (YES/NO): YES